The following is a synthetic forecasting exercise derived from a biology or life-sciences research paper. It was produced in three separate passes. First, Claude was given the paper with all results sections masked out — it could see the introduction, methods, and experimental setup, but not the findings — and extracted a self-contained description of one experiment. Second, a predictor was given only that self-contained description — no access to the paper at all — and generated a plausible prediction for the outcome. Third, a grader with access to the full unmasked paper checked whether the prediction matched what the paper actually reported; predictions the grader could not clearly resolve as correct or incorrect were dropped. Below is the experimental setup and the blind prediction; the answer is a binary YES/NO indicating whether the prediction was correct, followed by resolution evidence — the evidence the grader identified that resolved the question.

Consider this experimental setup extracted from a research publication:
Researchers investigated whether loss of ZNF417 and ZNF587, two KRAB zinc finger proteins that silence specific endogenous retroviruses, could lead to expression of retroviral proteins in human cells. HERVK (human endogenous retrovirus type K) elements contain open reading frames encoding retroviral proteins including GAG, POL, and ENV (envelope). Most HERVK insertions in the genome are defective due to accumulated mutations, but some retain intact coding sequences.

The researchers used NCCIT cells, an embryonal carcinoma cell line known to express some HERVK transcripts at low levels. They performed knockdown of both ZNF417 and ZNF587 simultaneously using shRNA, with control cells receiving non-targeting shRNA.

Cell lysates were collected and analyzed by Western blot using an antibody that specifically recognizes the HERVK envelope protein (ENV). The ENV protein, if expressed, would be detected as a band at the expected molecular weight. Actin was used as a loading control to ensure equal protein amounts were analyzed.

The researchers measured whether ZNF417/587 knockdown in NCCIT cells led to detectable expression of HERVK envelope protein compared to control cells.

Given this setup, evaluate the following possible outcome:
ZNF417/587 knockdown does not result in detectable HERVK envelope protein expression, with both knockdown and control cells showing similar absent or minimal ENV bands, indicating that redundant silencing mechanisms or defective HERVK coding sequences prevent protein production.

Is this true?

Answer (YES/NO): NO